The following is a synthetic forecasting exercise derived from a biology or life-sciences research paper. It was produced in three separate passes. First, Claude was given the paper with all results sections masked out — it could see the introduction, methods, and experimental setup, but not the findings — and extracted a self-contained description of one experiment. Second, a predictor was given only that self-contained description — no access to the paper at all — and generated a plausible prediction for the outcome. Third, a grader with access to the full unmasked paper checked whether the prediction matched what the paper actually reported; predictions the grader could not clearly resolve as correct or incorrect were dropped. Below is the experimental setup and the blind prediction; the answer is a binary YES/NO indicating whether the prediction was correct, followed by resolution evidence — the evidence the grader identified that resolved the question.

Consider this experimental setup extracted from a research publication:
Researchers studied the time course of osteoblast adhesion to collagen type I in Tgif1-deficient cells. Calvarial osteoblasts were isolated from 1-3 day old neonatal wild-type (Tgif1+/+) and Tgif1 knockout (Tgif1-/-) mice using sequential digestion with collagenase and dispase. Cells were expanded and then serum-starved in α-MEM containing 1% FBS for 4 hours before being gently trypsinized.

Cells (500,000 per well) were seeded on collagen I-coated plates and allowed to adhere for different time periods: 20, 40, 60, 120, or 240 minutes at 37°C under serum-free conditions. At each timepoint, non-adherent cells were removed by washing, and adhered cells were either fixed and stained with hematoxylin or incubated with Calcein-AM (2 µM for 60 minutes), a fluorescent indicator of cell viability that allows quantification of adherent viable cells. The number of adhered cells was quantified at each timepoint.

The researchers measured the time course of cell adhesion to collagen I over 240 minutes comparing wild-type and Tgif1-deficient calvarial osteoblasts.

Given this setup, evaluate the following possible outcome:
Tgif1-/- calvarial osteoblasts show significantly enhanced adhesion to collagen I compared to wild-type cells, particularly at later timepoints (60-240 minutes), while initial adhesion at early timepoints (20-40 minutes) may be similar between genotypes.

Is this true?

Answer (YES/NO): NO